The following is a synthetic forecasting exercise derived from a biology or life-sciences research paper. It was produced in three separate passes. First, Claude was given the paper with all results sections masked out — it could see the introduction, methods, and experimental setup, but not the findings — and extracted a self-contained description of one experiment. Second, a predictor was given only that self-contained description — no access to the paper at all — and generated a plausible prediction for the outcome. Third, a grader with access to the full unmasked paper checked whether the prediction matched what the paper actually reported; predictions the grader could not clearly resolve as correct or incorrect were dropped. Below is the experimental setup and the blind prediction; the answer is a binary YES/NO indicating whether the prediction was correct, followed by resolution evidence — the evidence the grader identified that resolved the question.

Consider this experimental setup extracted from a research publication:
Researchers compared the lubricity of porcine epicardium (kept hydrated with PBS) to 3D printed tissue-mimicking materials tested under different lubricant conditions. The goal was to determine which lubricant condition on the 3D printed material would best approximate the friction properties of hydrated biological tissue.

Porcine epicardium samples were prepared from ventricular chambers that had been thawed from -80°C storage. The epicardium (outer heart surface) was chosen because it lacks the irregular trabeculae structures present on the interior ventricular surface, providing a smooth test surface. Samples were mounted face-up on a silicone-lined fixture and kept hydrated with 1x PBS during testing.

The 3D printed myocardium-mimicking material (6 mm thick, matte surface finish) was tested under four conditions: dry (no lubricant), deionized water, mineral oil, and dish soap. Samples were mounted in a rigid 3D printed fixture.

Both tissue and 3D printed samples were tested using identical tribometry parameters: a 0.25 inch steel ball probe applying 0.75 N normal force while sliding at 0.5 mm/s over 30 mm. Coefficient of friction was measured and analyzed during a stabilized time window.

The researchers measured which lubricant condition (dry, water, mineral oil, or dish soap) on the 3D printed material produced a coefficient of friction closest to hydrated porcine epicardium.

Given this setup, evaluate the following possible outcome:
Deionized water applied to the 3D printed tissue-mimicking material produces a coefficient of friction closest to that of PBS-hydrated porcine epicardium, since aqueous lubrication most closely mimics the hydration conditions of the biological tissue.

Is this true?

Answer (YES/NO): NO